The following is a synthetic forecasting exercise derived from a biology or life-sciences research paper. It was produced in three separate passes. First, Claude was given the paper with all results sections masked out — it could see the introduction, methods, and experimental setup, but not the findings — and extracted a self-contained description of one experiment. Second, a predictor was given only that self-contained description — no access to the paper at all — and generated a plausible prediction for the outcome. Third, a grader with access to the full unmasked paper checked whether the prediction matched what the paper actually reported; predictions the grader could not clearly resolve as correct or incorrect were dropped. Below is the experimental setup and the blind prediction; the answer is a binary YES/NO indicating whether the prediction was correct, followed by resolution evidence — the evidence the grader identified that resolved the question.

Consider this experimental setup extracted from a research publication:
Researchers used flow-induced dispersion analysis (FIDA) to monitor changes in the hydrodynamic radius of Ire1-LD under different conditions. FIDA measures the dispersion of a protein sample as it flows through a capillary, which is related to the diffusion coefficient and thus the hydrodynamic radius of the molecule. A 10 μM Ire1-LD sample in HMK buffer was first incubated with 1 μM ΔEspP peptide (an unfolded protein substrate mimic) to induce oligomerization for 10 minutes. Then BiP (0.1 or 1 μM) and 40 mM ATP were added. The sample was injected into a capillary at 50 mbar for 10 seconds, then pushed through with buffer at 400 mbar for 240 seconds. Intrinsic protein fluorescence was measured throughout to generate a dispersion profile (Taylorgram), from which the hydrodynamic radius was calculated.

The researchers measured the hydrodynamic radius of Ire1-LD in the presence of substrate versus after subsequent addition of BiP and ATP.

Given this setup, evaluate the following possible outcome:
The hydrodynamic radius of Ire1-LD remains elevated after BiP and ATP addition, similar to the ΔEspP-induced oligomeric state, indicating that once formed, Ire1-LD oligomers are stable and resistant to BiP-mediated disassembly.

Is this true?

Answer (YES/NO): NO